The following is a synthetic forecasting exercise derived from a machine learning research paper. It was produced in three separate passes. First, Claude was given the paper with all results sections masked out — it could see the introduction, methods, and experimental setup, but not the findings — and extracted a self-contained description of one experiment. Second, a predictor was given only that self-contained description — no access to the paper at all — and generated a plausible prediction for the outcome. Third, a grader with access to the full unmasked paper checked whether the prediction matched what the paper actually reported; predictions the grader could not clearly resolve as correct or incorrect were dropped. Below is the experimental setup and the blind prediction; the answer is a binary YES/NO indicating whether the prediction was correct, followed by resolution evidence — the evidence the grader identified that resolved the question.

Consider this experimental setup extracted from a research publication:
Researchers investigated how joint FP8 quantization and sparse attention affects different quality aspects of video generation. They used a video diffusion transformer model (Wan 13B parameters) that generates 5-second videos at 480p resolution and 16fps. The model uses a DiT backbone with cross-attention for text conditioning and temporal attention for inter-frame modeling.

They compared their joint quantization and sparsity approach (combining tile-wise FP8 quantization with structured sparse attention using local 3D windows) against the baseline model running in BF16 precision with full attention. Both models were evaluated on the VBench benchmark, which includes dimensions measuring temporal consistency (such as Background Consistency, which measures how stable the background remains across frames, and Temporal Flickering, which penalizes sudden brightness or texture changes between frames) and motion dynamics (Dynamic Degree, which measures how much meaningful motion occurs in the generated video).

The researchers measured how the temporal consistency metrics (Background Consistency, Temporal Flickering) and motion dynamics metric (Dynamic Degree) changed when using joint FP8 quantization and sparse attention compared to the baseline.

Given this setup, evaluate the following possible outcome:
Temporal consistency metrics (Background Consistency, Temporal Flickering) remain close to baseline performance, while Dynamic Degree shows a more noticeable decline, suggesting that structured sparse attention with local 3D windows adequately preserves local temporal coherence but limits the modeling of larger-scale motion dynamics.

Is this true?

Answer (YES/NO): NO